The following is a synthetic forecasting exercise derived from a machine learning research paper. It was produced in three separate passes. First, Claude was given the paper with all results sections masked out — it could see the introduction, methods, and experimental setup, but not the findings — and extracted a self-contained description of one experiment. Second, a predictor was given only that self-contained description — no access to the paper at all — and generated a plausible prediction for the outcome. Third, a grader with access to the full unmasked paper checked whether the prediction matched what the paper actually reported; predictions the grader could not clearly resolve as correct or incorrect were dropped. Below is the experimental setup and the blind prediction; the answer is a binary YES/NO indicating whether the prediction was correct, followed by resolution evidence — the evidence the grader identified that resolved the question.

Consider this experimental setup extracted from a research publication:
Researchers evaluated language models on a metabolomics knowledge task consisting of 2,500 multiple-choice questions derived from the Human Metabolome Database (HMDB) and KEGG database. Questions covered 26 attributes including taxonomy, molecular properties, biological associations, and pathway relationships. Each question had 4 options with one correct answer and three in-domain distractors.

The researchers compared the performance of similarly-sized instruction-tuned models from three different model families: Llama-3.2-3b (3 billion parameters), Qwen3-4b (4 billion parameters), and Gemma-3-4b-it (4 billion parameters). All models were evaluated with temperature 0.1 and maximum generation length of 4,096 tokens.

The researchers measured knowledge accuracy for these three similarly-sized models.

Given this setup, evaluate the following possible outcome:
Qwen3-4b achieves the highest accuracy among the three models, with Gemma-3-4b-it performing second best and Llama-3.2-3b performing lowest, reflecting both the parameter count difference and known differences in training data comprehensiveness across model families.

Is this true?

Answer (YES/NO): NO